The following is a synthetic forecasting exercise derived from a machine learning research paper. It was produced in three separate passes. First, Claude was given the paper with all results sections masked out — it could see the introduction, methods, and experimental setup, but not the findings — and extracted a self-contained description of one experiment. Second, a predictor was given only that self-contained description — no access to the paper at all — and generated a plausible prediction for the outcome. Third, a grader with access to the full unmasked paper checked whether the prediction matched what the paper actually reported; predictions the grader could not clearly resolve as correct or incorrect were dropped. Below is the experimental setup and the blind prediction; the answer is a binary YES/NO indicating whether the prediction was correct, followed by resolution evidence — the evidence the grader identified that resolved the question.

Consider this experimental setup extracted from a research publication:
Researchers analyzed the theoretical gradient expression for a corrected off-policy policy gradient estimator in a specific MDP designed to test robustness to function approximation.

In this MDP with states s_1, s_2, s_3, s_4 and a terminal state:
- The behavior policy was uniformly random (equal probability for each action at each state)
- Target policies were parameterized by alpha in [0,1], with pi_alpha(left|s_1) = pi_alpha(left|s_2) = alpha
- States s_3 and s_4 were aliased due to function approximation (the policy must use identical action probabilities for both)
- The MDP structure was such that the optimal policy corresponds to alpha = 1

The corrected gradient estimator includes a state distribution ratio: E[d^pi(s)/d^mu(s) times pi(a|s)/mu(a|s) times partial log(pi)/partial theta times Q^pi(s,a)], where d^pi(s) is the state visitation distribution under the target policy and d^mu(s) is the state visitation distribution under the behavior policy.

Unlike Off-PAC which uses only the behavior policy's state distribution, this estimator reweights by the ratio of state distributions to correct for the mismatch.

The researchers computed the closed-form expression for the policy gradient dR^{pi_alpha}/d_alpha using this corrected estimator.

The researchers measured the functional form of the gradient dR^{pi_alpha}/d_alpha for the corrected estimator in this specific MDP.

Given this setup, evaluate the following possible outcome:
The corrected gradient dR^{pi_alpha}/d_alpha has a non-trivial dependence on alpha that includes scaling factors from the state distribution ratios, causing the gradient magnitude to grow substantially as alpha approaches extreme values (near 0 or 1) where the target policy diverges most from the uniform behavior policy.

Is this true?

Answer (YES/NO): NO